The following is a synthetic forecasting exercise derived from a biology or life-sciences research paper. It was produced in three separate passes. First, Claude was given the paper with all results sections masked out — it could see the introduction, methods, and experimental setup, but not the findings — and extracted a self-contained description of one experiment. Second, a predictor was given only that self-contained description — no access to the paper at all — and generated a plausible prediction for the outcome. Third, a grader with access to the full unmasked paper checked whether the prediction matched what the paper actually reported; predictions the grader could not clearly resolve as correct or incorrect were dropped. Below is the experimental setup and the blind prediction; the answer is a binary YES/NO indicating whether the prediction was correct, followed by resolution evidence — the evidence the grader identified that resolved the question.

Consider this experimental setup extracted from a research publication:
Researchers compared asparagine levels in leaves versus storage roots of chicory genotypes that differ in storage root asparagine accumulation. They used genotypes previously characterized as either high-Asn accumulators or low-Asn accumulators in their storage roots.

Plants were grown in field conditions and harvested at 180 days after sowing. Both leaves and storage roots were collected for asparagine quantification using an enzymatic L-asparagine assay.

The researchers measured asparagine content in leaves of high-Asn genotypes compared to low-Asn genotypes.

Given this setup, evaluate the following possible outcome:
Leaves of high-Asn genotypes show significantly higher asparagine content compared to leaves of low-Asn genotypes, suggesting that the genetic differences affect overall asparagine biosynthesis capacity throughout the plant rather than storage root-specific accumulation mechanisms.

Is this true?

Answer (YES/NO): NO